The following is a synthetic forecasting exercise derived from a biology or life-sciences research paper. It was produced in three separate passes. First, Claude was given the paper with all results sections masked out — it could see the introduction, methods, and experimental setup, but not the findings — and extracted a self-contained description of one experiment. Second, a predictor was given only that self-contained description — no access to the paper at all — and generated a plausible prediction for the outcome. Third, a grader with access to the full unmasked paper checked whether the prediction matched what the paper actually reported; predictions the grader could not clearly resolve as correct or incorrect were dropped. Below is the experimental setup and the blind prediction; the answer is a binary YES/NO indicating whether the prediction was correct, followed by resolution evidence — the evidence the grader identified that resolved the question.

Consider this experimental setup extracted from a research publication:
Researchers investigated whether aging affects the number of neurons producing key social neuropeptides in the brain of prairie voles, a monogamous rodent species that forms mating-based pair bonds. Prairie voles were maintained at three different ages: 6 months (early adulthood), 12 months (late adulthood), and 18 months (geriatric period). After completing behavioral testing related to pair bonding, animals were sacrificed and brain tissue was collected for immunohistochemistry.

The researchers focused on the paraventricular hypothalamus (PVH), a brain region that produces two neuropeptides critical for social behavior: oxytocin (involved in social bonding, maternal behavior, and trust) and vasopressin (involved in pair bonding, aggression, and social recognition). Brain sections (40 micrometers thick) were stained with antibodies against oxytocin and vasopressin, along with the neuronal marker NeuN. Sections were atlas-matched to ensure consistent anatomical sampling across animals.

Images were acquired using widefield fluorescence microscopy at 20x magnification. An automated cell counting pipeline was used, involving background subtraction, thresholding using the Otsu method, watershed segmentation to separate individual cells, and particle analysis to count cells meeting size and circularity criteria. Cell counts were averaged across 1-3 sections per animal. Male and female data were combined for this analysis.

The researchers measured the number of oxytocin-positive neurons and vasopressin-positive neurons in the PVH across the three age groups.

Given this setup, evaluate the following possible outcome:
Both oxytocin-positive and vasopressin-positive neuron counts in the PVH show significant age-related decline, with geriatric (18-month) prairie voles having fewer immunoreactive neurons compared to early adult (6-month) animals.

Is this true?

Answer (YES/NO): NO